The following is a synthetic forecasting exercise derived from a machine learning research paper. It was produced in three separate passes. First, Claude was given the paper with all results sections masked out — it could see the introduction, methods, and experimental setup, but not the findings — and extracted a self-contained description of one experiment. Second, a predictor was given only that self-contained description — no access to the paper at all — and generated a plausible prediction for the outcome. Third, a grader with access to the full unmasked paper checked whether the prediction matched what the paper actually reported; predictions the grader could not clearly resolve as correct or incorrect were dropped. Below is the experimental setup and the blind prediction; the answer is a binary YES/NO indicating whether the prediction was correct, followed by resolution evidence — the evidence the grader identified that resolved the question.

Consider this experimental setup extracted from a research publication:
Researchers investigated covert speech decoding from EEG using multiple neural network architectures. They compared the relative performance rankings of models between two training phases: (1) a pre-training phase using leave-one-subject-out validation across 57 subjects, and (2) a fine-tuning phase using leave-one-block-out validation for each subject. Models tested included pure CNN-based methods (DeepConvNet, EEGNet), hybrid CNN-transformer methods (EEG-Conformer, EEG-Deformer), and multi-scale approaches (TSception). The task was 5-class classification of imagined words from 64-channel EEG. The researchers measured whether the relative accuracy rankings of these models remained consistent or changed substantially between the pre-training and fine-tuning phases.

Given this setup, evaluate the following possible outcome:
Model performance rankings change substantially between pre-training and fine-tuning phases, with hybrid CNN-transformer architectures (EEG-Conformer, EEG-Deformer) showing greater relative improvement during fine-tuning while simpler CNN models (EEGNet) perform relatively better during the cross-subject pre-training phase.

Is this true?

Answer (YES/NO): NO